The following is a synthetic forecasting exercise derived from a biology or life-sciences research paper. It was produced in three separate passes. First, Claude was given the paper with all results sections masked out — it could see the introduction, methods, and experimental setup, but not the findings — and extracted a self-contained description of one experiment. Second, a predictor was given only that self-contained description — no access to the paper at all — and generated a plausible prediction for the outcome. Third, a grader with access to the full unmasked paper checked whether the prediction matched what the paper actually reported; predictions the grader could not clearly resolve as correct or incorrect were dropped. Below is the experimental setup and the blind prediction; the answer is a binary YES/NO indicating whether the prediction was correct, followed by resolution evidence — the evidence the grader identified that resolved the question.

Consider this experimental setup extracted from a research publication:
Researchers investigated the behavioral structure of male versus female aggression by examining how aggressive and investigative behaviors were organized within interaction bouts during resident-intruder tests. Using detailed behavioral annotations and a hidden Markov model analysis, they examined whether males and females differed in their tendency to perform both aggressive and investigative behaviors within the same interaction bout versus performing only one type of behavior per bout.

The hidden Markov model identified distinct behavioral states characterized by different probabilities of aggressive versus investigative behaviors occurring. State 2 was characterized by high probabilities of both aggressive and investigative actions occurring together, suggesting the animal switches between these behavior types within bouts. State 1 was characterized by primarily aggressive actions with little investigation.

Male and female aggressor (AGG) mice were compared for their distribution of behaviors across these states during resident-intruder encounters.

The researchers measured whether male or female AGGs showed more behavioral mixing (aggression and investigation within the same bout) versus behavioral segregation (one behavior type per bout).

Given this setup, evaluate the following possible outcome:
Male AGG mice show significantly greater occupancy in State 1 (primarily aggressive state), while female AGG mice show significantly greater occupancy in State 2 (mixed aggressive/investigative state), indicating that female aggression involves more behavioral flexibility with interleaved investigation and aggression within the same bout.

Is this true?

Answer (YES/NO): YES